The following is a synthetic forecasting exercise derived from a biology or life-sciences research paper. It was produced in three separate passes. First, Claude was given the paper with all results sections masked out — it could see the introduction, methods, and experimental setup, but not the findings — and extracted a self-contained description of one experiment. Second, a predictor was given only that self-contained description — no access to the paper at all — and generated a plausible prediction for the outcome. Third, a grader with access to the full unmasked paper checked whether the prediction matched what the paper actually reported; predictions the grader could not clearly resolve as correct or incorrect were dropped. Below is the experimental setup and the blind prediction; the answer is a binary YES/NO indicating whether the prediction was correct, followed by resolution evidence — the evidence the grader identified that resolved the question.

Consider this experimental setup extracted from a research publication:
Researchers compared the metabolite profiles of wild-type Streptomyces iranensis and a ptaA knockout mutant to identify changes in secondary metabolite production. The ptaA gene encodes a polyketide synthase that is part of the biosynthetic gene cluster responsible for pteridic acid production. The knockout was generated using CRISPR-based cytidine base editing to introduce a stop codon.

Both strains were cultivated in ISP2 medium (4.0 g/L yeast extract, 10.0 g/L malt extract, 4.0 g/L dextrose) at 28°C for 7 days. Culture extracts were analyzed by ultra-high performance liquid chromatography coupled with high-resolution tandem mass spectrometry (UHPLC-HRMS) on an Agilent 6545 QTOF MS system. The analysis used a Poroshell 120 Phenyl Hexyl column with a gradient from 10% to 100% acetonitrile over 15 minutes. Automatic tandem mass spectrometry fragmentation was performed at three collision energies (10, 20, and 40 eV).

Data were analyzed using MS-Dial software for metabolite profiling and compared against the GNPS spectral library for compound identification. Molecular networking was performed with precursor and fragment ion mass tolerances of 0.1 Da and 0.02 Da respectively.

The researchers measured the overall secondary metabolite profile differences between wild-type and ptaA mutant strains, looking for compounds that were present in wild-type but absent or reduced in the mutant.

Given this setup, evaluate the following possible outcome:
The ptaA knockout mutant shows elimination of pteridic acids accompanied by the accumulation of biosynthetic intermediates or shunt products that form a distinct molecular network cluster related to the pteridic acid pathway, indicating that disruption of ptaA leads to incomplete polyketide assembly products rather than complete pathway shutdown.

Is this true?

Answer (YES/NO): NO